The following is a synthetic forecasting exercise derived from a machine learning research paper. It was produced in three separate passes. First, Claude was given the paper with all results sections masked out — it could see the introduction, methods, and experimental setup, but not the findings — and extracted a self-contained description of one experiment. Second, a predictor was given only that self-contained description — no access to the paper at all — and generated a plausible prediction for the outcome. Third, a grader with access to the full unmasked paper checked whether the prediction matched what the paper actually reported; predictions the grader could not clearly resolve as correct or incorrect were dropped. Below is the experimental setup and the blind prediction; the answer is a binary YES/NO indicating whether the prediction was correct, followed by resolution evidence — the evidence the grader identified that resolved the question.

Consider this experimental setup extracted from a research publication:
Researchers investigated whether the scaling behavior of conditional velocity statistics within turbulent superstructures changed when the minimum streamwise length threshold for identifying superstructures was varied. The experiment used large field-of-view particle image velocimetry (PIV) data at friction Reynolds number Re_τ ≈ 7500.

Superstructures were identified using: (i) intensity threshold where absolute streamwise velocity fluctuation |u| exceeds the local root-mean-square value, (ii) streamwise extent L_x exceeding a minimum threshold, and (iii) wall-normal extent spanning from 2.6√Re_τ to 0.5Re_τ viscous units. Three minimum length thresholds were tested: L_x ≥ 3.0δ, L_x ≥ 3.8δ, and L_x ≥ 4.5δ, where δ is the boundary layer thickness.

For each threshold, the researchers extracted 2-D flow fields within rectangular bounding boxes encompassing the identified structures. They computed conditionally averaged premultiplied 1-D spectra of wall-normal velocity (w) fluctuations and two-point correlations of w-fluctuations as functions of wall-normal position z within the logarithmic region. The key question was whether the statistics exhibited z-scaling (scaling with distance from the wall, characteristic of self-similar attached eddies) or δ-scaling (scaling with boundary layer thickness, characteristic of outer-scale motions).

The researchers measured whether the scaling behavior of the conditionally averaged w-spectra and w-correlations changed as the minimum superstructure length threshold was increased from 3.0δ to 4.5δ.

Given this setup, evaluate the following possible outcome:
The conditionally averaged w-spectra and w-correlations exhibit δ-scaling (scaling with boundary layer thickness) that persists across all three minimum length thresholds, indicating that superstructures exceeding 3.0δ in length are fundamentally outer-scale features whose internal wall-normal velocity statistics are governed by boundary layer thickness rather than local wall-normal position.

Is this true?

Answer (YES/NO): NO